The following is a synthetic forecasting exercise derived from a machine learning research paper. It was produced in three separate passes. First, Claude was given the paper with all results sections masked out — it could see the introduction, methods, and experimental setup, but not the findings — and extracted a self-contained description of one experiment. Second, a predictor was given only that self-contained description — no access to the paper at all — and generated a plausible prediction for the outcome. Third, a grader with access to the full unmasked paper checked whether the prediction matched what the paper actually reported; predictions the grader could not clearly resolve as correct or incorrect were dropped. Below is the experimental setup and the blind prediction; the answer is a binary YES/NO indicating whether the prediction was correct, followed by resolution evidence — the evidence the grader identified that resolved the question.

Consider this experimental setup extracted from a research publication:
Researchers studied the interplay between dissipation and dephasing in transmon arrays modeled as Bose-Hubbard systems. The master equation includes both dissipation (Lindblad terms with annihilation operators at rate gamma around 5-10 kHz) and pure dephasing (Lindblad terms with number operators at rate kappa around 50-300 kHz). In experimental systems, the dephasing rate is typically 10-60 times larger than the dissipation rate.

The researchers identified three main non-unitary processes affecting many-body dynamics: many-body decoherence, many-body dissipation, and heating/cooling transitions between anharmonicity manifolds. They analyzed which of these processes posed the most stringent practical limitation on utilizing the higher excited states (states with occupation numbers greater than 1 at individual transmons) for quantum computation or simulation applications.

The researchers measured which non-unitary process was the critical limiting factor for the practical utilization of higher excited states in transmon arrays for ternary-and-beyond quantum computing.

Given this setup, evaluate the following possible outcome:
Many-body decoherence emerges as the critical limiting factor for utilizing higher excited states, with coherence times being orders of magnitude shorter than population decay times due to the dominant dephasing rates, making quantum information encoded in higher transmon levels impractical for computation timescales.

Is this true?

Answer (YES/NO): NO